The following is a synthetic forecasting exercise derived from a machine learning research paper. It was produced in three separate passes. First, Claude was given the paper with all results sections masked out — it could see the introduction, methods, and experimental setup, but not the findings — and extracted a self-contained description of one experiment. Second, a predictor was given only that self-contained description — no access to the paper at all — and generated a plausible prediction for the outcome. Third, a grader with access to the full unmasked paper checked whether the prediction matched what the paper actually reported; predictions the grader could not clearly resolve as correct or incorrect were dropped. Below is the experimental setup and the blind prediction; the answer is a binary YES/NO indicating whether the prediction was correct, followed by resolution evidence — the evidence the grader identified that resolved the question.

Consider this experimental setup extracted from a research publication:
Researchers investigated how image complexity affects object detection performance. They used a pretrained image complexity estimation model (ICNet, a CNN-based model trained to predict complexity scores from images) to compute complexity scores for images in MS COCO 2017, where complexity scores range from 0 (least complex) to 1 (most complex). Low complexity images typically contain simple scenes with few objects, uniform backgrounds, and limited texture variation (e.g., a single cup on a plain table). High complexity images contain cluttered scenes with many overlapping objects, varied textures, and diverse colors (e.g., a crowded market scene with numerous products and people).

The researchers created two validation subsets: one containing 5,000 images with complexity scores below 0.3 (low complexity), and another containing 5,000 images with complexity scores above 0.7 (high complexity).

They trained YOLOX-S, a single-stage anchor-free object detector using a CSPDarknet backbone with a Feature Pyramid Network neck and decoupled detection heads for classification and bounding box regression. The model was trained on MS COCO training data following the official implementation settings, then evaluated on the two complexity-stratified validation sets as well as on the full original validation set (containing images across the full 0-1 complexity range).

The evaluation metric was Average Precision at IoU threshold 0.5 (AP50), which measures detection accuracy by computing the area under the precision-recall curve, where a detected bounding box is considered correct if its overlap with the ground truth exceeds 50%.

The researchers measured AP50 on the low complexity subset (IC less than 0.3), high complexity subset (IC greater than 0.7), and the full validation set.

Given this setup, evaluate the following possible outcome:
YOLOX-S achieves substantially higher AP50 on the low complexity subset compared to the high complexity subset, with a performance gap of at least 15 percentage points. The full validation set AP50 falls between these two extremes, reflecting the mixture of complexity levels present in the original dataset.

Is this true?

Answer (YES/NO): NO